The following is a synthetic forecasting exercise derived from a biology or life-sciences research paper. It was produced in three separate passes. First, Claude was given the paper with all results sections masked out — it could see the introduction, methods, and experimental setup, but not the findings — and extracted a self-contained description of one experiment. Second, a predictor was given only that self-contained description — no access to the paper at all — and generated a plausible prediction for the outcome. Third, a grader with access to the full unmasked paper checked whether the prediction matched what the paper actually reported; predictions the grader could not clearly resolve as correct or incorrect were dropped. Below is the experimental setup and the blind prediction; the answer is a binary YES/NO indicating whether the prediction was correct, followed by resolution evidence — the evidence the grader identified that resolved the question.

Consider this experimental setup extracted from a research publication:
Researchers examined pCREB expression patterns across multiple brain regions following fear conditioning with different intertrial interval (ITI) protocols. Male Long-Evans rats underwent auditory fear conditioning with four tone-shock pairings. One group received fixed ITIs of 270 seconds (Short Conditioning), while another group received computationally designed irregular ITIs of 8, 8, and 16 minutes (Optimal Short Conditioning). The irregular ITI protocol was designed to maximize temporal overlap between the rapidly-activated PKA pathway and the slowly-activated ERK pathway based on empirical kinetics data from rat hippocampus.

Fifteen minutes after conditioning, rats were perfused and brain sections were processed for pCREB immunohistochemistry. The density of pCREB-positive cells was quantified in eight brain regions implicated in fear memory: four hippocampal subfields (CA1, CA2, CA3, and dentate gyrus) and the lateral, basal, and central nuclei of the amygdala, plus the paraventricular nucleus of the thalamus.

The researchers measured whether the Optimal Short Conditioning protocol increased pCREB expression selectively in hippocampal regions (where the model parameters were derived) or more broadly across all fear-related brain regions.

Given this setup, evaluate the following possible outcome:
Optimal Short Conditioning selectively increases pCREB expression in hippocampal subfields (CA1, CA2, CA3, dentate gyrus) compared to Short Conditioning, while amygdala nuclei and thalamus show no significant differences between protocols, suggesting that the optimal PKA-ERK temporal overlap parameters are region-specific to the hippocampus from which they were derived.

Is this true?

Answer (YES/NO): NO